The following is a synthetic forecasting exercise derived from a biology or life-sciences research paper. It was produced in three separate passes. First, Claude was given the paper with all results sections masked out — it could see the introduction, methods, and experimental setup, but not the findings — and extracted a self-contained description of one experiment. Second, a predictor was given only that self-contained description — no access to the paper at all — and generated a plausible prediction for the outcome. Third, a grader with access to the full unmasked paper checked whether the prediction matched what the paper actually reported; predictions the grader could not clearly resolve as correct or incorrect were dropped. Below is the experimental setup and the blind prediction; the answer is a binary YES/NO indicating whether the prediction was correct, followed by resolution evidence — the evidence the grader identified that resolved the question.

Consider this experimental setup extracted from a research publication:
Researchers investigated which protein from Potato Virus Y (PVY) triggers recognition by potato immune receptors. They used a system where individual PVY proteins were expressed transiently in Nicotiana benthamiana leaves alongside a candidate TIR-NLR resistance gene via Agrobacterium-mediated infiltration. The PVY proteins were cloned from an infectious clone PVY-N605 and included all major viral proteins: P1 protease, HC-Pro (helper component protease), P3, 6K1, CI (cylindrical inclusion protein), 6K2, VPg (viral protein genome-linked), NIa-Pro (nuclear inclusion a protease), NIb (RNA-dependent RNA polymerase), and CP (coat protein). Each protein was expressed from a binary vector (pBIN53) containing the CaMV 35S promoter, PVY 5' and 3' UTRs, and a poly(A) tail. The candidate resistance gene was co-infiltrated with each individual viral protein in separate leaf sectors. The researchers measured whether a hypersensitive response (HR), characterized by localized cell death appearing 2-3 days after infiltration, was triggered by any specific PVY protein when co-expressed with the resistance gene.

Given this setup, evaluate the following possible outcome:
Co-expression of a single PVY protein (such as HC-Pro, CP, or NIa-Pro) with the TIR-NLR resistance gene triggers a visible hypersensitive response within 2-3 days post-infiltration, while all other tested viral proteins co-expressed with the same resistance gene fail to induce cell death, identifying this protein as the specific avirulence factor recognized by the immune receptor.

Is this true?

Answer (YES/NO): YES